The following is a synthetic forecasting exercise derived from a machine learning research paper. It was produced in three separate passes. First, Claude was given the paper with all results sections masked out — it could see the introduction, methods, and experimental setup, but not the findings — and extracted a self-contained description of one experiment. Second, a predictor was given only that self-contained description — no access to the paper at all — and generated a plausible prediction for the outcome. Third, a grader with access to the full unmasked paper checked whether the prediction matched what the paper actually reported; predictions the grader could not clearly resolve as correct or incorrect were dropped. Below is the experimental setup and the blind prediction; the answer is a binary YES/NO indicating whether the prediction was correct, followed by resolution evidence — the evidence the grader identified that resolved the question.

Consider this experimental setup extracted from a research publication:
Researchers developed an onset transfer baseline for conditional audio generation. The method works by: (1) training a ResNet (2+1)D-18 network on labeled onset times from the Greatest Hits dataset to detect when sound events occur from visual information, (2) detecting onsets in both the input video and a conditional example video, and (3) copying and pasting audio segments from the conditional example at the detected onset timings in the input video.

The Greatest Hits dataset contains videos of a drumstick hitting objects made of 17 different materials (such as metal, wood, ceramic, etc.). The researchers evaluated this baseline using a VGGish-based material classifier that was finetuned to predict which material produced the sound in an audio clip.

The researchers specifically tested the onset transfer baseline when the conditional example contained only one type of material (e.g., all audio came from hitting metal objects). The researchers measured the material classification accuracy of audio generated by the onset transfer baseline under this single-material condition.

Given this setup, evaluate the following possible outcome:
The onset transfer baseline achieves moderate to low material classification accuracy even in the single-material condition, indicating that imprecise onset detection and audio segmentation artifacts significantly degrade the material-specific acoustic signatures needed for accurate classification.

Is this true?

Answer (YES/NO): NO